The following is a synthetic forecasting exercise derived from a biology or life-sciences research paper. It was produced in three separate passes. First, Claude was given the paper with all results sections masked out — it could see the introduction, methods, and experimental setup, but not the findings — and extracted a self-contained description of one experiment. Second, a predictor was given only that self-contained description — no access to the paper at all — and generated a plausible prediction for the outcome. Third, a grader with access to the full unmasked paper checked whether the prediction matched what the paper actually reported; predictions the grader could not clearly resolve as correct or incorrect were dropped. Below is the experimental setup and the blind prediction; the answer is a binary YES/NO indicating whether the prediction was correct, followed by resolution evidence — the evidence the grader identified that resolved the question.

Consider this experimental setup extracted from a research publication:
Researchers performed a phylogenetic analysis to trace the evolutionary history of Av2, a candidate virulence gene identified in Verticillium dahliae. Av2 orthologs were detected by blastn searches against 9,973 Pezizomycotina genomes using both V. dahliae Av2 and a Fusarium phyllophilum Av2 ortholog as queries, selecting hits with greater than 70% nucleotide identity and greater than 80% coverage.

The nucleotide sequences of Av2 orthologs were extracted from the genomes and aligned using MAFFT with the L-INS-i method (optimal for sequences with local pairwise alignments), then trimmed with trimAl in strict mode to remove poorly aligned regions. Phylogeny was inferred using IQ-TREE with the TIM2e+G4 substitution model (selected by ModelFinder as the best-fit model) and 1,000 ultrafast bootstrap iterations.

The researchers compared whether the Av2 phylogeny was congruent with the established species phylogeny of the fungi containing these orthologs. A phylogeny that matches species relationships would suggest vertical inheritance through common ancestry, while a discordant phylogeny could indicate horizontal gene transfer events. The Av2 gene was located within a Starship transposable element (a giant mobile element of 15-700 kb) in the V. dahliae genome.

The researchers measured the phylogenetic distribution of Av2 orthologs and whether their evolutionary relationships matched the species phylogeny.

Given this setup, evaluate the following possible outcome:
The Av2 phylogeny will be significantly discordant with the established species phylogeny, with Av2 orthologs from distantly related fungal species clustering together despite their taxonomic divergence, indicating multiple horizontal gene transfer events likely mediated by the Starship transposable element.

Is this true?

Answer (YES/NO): YES